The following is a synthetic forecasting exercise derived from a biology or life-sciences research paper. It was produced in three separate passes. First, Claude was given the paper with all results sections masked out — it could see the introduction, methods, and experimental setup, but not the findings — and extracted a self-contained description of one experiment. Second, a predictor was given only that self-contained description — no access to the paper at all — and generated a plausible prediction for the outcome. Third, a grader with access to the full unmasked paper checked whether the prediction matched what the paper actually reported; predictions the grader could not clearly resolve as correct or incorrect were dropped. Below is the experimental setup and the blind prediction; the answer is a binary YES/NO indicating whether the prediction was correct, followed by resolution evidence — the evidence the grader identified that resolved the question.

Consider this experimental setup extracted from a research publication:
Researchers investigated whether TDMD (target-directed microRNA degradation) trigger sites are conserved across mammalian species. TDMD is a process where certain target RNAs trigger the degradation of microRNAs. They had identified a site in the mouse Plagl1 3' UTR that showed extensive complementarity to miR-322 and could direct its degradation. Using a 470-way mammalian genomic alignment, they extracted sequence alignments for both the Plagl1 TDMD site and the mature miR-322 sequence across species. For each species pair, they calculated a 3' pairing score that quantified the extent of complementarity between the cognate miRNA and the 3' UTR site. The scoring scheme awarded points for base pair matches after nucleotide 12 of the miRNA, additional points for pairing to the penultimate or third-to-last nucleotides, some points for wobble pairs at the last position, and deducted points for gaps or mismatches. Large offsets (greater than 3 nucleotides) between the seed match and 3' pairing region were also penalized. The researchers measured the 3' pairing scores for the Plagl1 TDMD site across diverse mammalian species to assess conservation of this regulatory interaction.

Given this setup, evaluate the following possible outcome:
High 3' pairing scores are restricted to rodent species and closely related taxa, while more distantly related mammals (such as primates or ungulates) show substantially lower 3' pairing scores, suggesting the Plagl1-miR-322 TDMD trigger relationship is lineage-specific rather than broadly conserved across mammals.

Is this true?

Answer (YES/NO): NO